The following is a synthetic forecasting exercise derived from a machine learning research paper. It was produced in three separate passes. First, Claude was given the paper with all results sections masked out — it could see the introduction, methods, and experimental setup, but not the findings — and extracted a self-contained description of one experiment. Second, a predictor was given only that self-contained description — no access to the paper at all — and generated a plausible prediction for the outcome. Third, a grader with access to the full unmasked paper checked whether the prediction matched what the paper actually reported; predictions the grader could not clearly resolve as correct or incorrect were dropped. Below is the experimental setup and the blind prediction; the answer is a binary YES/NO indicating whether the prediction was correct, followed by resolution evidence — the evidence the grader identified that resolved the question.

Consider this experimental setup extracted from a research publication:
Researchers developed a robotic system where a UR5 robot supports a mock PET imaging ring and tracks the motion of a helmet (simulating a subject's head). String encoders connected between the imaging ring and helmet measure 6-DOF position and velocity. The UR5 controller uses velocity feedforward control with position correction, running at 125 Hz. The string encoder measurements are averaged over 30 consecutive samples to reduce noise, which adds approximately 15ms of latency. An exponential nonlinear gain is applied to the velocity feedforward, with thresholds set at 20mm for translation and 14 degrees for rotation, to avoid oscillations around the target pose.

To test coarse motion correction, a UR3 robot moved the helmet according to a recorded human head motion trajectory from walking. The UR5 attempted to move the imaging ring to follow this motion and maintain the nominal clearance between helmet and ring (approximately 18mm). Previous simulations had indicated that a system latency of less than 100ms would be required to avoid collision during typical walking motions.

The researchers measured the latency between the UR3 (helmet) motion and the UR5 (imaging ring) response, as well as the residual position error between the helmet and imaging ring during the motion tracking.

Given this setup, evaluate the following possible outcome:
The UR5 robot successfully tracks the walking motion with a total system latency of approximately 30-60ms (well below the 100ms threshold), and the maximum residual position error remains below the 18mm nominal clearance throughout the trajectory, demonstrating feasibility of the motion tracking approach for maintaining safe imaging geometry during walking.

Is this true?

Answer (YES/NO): NO